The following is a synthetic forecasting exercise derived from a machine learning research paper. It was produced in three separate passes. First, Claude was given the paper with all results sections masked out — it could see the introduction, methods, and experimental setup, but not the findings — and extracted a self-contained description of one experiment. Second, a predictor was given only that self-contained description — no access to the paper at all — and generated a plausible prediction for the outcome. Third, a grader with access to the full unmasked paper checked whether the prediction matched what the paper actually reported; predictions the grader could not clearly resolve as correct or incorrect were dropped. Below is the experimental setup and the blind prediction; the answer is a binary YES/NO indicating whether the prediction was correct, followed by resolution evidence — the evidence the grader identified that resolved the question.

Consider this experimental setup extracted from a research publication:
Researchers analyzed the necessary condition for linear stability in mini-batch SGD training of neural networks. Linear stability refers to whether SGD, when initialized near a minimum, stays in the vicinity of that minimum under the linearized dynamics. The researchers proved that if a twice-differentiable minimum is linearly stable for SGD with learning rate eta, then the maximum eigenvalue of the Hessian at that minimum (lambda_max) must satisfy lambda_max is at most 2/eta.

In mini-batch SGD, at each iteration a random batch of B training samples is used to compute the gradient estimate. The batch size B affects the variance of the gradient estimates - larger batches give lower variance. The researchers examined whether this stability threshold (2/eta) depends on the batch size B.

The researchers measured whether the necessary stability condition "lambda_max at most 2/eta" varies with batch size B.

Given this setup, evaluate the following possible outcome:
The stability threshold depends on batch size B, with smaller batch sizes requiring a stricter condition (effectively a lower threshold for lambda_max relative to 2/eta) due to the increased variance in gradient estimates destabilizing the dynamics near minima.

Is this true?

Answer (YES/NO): NO